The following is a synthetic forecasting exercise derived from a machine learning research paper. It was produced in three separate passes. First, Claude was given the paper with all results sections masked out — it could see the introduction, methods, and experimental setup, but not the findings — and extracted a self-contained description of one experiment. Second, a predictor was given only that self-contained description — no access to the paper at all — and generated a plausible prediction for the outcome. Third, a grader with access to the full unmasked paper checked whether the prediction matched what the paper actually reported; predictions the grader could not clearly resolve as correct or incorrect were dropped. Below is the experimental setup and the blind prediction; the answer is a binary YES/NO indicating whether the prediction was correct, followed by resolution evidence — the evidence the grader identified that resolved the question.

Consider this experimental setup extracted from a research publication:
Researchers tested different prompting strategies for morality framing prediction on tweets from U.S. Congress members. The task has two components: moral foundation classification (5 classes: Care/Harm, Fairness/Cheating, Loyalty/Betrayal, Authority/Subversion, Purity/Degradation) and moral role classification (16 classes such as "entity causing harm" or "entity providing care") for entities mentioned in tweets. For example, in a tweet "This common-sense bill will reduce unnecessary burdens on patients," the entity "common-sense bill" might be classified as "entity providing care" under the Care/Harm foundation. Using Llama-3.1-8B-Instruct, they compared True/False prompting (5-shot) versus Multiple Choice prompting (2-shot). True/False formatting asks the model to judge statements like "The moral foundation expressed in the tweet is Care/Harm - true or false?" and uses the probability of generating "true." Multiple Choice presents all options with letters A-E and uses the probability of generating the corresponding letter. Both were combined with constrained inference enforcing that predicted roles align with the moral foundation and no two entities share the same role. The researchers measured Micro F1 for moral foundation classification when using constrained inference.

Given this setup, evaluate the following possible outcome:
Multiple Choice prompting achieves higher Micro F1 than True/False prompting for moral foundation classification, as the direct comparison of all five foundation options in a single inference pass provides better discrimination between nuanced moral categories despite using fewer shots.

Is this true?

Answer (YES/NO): YES